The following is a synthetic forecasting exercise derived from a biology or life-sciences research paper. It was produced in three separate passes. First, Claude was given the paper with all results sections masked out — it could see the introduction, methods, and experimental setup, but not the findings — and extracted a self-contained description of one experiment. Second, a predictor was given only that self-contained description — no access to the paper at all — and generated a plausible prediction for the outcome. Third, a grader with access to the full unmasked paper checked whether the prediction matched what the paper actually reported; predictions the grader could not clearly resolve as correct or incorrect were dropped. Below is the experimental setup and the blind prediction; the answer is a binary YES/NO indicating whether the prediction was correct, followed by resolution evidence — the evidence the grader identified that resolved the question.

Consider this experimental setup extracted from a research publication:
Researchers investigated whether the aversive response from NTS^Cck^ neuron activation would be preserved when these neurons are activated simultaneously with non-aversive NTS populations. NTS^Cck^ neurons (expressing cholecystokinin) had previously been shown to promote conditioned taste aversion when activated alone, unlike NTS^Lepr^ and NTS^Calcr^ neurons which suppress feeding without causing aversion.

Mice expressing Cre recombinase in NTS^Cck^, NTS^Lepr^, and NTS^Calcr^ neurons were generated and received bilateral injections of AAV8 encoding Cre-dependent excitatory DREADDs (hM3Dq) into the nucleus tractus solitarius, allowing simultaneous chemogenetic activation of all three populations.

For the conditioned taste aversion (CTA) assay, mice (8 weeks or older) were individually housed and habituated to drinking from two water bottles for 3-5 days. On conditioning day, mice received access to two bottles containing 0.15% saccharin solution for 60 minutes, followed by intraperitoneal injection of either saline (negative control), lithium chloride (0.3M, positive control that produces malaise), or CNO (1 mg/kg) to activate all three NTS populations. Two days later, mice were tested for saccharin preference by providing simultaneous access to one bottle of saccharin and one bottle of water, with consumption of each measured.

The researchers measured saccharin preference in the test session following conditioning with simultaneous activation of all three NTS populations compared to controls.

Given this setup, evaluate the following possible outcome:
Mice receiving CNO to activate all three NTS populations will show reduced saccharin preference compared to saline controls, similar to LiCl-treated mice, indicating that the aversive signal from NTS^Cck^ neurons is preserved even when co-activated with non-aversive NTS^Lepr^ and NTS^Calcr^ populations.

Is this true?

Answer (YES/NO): YES